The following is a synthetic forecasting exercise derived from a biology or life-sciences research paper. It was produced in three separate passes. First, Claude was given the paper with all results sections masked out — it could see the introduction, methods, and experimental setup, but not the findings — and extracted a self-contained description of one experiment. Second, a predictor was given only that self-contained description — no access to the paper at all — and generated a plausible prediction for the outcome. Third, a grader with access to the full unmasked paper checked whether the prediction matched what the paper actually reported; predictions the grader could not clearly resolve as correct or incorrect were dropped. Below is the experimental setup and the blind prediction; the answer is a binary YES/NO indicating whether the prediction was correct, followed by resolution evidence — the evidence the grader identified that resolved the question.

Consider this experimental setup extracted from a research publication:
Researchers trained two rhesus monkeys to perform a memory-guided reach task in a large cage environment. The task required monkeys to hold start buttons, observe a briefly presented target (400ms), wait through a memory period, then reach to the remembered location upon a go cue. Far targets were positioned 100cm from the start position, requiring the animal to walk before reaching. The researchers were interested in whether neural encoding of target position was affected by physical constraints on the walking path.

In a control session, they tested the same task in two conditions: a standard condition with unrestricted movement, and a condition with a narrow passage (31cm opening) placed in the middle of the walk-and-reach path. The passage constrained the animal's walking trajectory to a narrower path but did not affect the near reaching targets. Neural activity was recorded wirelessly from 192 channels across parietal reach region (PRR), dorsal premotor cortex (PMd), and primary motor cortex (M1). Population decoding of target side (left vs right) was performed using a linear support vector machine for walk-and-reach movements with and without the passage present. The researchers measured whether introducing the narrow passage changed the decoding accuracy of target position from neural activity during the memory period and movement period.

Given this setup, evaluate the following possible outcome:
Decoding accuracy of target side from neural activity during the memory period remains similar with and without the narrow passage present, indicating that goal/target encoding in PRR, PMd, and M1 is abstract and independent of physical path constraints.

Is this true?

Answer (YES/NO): NO